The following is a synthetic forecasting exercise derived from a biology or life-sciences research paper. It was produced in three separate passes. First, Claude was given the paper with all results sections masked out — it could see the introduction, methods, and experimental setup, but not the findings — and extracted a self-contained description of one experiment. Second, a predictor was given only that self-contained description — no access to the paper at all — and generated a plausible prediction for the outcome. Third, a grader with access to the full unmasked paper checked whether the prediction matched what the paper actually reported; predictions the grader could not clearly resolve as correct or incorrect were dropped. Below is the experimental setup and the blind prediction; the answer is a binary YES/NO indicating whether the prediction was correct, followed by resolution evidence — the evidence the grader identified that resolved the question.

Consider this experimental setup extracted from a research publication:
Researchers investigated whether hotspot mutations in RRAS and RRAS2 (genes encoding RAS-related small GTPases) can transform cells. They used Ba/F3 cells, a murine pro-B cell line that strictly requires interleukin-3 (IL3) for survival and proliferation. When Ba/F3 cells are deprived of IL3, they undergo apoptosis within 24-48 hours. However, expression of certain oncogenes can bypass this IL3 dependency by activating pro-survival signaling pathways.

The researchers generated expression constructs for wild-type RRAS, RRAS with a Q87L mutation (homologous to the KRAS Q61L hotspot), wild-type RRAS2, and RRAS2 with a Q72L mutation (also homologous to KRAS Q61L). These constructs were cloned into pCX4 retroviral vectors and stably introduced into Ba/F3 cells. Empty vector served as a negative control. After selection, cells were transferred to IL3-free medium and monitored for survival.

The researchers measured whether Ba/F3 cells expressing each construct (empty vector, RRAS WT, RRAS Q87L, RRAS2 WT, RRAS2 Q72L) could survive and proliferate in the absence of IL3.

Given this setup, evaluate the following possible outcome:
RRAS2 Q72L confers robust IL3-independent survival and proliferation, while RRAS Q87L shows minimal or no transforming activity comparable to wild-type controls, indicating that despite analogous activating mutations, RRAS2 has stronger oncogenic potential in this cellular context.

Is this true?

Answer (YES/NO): NO